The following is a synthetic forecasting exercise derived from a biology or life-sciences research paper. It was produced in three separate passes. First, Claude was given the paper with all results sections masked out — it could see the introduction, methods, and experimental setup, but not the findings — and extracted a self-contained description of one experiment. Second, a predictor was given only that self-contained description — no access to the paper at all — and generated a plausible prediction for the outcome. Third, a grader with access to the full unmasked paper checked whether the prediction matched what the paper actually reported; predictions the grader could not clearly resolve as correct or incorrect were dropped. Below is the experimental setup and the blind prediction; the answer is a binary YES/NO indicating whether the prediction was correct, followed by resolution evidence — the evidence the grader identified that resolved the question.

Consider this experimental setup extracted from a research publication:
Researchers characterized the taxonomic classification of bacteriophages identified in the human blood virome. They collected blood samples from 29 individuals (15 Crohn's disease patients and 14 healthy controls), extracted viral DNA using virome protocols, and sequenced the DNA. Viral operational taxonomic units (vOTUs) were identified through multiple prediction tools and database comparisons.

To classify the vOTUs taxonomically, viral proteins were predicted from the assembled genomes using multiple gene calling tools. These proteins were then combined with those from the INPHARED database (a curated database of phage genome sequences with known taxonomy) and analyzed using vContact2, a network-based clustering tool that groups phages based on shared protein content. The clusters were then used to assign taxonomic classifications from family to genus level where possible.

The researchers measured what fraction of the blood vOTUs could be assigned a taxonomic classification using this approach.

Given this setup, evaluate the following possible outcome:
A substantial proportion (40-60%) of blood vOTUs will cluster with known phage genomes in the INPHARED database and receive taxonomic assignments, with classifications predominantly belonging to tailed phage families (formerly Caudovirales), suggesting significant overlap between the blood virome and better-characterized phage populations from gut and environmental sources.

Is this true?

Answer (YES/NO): NO